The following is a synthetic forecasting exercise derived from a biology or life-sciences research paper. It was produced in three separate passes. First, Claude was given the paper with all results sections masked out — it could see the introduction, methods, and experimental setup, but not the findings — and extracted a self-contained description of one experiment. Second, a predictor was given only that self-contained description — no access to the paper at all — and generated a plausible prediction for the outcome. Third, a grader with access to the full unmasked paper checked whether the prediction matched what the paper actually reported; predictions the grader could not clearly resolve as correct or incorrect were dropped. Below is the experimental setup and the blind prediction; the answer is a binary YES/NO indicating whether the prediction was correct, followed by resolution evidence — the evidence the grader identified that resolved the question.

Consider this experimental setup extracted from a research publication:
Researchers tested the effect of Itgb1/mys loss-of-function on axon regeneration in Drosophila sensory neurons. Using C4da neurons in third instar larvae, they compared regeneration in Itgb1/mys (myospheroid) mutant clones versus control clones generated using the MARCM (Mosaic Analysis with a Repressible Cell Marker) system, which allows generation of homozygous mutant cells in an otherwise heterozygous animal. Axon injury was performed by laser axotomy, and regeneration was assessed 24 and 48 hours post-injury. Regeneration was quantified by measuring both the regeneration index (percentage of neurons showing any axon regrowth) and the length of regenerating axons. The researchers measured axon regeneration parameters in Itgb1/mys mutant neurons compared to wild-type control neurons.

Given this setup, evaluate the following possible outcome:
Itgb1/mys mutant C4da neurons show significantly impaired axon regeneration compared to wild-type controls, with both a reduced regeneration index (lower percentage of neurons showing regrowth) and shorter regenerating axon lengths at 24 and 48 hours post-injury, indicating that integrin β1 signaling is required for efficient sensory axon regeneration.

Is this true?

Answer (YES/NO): NO